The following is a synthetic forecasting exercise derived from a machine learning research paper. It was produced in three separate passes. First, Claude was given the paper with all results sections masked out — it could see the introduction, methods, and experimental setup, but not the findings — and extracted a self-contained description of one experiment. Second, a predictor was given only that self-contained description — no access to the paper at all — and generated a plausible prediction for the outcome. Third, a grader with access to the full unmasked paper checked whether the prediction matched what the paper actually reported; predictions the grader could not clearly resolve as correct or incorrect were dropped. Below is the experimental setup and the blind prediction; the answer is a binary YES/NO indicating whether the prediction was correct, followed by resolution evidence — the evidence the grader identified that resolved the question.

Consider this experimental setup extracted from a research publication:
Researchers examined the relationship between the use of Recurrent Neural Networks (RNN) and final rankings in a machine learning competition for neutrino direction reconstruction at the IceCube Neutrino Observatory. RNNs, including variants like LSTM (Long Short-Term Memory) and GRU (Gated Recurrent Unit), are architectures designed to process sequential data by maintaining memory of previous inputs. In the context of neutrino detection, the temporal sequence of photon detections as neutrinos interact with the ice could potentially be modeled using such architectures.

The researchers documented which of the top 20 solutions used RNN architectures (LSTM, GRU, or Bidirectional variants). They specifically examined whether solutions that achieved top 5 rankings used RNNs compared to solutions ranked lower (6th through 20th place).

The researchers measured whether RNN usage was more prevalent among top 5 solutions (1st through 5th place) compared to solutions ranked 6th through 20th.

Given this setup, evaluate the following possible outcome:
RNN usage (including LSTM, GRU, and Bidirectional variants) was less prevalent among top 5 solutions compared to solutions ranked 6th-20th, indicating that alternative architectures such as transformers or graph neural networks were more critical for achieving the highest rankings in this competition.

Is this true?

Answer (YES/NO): YES